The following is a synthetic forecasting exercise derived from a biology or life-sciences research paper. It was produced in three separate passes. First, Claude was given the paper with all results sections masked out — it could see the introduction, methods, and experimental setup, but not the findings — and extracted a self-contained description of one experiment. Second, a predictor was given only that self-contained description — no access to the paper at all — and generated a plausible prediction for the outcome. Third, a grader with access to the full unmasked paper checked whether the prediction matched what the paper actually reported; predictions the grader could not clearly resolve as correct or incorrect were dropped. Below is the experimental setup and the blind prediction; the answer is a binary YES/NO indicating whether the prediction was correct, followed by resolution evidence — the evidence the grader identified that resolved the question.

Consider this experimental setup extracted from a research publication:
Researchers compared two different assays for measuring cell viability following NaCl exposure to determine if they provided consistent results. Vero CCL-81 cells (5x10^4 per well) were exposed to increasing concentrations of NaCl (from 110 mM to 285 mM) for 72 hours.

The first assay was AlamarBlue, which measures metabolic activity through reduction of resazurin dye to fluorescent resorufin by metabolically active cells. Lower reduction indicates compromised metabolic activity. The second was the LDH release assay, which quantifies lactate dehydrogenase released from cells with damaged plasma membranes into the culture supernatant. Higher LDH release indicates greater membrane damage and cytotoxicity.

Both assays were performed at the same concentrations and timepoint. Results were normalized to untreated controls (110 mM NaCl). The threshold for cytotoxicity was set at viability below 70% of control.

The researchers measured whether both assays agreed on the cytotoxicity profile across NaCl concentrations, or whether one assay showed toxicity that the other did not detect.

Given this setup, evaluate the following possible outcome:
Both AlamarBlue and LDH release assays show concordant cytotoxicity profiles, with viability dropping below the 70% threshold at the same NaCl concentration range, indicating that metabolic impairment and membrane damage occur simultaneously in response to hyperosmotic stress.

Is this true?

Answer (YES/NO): NO